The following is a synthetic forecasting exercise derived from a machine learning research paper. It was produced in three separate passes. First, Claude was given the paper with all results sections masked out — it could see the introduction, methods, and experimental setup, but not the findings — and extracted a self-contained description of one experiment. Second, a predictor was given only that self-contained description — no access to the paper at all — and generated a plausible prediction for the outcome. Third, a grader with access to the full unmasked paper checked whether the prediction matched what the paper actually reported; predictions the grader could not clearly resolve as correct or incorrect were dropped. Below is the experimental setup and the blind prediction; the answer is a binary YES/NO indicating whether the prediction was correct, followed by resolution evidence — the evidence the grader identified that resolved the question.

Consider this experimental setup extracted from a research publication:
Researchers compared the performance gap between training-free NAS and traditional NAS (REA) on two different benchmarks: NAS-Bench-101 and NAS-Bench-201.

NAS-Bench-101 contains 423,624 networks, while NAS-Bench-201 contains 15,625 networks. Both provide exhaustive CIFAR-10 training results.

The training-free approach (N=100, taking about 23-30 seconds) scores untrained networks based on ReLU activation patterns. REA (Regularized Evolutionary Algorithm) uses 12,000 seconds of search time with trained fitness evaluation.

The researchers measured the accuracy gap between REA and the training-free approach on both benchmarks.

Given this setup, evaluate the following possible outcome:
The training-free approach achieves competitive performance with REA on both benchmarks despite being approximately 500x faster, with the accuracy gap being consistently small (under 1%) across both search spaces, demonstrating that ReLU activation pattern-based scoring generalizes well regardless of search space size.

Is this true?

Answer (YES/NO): NO